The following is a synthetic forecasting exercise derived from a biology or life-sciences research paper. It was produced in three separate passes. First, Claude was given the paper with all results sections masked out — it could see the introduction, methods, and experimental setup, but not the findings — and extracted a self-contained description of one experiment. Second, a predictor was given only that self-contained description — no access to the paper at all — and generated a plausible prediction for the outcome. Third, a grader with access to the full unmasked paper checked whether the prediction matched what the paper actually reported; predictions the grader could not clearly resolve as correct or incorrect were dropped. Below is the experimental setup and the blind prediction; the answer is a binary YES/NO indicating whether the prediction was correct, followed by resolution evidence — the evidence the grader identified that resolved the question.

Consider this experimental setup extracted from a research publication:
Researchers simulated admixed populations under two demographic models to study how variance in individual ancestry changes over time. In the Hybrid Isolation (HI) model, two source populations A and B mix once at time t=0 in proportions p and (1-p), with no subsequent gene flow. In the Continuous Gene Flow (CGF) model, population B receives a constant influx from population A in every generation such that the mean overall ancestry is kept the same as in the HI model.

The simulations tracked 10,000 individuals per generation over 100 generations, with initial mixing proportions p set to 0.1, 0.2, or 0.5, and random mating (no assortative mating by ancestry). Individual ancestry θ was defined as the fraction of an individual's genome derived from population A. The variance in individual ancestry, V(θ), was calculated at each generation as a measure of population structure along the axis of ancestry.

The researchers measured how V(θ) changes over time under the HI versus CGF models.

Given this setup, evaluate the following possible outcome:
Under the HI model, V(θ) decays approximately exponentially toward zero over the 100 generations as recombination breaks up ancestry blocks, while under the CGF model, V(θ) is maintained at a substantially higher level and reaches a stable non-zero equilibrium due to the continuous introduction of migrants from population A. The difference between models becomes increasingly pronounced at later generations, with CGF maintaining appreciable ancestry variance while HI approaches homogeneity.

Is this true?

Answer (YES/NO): NO